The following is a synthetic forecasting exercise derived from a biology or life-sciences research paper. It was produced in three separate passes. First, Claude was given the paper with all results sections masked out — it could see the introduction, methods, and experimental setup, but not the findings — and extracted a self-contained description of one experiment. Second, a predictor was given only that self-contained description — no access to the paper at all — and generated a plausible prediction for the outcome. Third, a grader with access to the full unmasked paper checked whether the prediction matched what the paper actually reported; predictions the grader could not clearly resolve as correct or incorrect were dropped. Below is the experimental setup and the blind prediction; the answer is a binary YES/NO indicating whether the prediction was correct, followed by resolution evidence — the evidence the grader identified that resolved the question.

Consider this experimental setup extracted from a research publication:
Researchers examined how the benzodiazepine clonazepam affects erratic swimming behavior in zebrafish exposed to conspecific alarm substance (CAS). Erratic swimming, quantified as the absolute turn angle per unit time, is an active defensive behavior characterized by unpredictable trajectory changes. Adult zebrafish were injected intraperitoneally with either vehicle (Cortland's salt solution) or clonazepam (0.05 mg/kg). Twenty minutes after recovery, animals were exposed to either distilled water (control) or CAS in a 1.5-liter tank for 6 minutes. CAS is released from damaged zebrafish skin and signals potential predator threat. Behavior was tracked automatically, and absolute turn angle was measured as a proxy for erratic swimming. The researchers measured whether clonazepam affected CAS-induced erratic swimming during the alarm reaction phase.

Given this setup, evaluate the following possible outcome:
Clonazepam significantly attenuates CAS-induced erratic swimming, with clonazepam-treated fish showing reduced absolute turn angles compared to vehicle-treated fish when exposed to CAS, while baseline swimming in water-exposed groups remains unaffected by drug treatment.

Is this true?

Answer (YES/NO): YES